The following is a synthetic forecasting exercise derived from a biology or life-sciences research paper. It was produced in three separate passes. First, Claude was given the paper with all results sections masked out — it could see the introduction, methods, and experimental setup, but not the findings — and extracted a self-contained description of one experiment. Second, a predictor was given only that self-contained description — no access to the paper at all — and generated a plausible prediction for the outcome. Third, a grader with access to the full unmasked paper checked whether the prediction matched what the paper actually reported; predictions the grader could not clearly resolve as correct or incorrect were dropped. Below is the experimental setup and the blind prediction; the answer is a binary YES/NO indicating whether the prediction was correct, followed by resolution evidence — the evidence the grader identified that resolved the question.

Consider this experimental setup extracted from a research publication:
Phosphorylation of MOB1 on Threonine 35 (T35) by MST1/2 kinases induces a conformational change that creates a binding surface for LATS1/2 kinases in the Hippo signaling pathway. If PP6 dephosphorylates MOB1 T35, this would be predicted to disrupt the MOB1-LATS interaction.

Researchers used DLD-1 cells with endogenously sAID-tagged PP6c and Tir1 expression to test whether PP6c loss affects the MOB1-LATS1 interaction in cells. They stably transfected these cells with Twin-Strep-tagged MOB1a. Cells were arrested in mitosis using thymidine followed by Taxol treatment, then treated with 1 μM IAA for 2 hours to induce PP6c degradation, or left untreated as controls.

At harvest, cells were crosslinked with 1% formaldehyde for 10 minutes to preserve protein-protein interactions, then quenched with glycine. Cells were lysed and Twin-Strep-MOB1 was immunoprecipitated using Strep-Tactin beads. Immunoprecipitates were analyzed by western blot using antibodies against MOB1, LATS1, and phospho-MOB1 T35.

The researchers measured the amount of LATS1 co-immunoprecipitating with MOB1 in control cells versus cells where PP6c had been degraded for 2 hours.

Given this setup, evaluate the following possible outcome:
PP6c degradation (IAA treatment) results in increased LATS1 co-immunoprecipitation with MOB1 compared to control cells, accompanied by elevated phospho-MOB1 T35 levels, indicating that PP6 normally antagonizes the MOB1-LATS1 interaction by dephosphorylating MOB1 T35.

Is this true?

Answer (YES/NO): YES